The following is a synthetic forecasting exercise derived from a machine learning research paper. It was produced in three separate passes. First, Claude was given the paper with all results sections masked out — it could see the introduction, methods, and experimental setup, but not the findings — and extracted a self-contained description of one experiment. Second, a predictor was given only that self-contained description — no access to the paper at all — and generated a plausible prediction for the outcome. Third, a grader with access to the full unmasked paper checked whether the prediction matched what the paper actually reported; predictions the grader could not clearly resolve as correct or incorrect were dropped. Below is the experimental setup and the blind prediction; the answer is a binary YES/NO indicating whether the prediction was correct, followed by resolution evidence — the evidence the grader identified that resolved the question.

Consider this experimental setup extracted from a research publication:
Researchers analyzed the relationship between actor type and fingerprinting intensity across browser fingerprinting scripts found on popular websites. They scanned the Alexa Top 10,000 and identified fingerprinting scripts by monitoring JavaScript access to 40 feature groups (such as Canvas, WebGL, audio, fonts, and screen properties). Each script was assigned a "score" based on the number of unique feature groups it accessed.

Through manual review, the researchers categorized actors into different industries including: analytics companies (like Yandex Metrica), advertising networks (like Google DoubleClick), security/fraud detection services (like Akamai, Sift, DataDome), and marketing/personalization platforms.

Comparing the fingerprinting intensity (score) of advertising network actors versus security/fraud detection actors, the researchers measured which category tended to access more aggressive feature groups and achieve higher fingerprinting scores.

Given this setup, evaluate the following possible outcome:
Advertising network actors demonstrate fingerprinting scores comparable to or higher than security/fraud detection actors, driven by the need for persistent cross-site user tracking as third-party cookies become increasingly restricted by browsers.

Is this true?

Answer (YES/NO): NO